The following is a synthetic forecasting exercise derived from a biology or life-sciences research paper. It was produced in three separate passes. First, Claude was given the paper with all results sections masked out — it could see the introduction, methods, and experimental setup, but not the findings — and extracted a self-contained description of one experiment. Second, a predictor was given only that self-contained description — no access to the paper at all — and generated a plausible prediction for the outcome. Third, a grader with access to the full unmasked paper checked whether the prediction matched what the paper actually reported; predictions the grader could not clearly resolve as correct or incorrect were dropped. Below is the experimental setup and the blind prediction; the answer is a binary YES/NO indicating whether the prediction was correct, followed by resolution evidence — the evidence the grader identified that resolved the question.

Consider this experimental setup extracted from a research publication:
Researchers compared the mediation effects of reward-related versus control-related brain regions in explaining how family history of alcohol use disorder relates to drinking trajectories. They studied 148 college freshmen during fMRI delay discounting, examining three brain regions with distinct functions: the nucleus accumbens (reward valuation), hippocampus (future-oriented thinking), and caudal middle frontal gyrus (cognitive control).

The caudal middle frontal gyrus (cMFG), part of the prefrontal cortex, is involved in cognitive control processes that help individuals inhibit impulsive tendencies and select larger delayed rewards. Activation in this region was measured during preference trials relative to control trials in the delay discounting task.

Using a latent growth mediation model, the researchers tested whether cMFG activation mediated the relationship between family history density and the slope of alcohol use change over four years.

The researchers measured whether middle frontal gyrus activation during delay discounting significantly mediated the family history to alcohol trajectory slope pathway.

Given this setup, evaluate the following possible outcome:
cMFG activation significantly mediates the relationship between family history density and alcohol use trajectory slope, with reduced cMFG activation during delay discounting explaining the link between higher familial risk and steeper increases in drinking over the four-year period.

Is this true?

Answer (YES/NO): NO